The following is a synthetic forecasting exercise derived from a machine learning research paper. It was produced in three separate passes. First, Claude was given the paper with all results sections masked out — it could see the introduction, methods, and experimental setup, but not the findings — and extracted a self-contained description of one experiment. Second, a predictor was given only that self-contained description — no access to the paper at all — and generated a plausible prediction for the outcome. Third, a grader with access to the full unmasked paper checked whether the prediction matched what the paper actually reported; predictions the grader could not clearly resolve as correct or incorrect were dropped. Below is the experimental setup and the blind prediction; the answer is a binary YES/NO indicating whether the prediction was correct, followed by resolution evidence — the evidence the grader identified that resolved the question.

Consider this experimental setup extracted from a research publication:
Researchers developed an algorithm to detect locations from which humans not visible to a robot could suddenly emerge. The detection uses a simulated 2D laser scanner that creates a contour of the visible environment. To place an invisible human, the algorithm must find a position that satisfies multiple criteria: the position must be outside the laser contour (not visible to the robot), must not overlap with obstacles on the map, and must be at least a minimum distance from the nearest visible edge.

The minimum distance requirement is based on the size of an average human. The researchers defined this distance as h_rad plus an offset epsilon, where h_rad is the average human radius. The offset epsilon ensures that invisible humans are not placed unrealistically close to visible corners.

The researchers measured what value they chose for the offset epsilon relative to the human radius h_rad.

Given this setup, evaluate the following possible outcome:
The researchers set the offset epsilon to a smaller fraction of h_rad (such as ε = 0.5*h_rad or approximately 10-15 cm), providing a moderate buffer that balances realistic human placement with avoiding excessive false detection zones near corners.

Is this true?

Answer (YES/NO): YES